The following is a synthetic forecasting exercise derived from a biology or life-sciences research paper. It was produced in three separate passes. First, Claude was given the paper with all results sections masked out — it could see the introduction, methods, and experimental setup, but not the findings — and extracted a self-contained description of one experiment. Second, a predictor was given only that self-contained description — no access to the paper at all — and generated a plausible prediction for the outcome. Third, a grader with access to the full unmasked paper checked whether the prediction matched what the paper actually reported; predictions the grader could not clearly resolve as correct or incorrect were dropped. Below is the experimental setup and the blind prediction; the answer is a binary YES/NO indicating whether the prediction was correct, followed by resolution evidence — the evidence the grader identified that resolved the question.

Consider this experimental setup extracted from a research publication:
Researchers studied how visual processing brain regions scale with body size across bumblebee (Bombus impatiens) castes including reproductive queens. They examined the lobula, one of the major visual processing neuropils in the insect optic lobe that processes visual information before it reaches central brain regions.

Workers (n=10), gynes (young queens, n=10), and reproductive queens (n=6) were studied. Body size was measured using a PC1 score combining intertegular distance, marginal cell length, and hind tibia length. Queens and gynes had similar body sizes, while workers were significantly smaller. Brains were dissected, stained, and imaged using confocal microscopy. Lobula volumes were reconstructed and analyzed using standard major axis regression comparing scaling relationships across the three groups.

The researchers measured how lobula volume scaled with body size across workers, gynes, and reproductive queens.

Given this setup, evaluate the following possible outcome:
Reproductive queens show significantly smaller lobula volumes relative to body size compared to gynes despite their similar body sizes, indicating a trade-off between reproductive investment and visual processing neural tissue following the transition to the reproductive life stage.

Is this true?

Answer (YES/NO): NO